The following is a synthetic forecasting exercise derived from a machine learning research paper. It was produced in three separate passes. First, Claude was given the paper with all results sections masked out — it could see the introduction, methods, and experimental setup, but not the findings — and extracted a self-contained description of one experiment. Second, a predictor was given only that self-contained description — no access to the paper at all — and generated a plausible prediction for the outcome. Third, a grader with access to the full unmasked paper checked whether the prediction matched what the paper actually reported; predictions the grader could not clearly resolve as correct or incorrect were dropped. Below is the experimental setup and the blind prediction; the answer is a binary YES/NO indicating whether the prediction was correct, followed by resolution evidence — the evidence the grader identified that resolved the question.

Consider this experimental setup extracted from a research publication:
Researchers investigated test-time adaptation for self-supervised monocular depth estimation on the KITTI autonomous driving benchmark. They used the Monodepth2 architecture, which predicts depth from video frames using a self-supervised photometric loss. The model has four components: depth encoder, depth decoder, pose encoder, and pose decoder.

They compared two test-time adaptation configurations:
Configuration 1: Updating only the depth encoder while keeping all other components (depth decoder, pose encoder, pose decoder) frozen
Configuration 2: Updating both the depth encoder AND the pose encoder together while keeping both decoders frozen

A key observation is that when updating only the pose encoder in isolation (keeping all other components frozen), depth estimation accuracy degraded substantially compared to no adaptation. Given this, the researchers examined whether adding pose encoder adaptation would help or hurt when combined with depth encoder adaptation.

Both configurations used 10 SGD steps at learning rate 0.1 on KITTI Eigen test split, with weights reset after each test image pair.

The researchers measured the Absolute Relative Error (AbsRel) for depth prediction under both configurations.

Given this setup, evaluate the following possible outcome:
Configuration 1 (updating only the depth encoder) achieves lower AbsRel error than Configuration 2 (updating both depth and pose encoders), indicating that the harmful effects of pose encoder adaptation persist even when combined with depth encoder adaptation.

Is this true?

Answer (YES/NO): NO